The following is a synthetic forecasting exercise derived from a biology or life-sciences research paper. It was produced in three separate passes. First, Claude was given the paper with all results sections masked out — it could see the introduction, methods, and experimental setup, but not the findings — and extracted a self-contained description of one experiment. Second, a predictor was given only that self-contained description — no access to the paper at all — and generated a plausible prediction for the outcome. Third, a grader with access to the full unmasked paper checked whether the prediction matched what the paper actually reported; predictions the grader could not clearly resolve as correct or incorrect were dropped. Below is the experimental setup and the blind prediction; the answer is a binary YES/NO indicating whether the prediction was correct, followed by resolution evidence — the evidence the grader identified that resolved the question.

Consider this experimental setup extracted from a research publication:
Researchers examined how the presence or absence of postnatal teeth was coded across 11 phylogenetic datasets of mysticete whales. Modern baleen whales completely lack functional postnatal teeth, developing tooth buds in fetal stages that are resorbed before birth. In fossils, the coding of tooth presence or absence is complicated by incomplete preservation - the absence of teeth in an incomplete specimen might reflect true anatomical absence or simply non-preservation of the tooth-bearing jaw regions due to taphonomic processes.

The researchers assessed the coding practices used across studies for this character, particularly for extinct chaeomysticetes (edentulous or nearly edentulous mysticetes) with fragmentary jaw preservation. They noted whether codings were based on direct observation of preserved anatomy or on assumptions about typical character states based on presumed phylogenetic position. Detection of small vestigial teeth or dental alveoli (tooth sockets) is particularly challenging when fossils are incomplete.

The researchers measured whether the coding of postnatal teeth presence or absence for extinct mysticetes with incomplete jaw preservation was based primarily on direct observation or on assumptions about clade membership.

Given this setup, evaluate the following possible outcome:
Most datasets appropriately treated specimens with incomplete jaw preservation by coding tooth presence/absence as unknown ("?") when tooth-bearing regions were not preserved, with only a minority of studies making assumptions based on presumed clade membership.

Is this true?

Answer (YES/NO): NO